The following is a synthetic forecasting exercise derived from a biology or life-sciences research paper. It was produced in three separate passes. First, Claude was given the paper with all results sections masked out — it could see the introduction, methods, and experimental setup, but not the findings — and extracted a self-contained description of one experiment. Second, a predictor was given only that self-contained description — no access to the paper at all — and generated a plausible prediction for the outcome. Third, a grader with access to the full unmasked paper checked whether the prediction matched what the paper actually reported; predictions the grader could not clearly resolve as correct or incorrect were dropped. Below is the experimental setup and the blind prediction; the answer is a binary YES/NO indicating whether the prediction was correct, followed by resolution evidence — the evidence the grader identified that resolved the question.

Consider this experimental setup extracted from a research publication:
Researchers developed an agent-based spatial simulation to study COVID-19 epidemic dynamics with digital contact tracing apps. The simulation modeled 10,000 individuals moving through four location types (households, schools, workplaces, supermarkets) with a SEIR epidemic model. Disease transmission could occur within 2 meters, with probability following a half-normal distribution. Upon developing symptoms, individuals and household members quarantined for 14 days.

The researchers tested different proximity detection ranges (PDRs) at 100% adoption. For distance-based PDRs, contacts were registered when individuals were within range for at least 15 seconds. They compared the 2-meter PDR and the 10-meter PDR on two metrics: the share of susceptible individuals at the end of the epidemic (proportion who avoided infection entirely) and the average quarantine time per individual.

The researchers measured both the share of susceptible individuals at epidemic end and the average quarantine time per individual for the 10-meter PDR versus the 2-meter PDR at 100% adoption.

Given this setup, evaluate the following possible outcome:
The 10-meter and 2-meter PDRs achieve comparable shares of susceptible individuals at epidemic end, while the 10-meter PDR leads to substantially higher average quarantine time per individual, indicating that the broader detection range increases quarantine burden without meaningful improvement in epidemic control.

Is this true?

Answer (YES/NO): NO